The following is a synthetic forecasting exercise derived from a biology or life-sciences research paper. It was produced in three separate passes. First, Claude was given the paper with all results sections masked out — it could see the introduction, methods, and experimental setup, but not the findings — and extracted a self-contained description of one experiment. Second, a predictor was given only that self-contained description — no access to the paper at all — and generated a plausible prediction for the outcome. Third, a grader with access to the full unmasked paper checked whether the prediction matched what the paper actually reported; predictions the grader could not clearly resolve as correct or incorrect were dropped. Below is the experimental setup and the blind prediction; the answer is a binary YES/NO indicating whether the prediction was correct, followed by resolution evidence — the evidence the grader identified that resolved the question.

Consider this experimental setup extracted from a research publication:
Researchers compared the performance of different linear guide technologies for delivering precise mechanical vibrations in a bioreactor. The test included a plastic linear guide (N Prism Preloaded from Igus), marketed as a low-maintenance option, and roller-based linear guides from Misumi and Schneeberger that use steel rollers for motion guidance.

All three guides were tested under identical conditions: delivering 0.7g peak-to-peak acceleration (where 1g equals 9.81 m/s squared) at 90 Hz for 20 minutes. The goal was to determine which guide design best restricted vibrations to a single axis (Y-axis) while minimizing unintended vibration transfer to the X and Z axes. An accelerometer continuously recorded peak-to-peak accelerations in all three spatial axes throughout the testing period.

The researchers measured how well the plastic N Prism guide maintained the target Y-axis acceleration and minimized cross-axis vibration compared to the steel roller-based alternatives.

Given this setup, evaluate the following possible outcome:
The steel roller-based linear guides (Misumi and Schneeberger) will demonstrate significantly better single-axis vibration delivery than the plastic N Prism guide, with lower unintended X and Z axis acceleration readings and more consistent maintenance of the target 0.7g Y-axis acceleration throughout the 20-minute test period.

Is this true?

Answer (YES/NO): YES